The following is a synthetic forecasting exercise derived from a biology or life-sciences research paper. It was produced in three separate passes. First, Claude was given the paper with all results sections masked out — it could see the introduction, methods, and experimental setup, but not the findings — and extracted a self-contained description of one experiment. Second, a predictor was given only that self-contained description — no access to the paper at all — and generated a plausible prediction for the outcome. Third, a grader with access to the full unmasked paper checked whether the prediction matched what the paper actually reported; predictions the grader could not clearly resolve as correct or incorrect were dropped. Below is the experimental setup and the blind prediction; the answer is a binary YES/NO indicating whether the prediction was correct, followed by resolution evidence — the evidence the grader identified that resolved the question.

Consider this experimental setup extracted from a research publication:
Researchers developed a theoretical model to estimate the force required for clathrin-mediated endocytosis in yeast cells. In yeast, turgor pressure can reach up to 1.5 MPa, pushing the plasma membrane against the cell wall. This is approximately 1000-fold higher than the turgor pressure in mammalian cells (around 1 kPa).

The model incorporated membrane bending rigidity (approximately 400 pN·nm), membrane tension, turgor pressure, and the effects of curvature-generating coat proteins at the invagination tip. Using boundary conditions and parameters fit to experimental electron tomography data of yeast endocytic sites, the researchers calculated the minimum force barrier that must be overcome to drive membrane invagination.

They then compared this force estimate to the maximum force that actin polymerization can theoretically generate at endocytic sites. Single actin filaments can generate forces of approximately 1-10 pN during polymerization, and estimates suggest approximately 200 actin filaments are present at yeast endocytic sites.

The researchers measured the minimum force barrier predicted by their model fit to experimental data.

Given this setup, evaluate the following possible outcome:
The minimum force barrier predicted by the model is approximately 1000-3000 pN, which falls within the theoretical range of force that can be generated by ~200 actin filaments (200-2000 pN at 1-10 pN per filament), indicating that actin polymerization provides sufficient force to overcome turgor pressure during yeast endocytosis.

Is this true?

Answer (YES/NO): NO